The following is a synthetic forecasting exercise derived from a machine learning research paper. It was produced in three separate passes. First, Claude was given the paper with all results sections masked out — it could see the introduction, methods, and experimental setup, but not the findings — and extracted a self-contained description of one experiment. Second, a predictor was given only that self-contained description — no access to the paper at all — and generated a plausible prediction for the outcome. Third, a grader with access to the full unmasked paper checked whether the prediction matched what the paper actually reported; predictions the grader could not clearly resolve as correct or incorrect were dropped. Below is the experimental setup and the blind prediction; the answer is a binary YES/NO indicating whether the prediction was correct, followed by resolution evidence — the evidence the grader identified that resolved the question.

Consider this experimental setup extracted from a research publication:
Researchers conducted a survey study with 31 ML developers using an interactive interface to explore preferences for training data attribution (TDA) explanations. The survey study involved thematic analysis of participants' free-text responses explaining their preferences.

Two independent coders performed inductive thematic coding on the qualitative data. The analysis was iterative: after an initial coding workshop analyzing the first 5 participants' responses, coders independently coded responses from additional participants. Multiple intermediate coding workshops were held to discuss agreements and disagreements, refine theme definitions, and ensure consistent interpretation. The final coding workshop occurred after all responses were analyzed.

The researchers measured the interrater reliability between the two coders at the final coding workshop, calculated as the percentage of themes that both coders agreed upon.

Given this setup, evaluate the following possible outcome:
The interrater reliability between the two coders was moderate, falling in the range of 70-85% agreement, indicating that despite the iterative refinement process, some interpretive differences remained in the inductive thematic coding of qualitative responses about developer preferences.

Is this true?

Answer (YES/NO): NO